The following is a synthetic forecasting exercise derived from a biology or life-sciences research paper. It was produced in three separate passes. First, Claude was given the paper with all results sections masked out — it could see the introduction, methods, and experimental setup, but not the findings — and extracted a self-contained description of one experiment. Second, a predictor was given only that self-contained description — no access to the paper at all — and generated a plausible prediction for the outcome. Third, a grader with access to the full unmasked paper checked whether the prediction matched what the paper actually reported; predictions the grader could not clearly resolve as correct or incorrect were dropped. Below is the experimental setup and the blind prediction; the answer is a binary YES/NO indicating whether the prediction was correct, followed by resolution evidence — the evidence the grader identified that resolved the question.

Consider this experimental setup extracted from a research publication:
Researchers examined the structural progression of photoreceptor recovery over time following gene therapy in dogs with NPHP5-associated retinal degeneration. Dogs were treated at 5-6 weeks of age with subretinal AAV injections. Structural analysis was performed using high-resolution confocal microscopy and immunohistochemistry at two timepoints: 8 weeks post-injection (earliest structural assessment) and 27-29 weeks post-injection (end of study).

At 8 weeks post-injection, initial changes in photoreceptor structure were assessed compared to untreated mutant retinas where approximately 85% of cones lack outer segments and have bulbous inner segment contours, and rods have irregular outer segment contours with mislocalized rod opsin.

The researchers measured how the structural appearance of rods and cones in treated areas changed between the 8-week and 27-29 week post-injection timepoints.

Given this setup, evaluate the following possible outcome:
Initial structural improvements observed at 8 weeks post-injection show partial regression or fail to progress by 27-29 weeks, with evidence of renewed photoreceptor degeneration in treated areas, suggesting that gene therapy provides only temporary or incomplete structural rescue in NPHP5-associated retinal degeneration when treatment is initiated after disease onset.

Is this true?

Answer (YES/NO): NO